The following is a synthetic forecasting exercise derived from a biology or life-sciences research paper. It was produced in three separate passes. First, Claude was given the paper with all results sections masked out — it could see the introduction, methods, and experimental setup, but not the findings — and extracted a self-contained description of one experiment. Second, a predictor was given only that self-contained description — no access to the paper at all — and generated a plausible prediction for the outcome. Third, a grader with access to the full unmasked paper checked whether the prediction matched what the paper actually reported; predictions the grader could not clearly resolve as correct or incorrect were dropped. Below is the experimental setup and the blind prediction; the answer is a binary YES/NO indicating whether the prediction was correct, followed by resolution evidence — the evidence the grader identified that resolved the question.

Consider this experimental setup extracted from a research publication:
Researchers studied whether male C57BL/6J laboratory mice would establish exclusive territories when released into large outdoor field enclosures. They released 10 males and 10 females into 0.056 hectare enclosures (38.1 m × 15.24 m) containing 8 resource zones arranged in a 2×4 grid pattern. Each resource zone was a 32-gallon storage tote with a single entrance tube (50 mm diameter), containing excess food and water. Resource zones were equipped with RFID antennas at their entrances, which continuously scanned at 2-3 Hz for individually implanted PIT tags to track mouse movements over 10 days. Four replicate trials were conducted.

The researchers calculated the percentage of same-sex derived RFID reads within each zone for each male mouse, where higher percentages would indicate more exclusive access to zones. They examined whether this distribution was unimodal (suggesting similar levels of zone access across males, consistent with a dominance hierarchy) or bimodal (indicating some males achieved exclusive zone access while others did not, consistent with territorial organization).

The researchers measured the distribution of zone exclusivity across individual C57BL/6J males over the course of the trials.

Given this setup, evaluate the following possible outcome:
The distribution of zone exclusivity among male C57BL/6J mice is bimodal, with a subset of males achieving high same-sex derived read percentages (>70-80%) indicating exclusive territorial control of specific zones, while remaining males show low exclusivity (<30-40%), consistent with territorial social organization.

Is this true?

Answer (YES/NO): YES